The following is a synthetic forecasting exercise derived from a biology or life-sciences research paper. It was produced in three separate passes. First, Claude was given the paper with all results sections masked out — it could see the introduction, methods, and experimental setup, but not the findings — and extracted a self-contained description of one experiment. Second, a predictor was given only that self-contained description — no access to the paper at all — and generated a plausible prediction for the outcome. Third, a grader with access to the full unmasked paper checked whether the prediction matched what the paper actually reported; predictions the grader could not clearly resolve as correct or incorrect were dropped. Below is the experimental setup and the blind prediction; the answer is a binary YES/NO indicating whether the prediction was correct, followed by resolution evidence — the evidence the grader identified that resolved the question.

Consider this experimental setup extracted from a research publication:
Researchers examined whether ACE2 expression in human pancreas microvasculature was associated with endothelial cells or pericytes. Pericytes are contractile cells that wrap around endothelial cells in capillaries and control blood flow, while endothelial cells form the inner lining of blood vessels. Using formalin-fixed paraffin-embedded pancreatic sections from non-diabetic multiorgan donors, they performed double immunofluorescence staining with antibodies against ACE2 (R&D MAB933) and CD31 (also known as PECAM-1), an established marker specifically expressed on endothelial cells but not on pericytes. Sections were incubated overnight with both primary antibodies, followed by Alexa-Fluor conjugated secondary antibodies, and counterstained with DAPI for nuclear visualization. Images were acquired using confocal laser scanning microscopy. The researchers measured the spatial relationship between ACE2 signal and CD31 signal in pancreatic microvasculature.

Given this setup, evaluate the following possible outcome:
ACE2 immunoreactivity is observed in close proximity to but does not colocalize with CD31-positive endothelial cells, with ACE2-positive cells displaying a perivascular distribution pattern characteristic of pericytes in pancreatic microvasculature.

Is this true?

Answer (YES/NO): YES